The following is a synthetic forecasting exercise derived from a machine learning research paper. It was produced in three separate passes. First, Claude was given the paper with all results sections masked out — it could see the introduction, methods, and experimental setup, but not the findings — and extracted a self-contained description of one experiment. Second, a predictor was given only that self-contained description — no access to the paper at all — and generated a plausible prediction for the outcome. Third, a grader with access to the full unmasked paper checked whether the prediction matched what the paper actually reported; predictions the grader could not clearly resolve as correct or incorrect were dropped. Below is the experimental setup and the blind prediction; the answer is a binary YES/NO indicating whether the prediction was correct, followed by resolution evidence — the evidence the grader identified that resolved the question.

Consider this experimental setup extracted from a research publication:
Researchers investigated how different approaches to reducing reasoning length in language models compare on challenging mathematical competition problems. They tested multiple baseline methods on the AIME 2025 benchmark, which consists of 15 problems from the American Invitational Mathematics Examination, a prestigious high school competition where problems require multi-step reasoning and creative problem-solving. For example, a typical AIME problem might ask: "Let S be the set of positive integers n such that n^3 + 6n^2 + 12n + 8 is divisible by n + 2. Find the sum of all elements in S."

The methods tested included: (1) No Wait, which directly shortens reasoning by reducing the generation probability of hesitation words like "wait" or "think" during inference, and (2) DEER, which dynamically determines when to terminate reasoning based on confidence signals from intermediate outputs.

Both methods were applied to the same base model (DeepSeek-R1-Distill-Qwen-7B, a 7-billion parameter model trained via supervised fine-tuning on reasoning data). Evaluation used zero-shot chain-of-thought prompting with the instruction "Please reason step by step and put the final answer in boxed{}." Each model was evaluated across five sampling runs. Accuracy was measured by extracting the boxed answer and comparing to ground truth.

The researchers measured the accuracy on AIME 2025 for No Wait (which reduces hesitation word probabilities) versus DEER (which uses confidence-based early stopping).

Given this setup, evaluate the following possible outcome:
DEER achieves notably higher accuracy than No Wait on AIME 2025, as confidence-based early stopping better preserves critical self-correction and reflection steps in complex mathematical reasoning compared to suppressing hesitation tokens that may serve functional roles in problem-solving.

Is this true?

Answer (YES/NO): YES